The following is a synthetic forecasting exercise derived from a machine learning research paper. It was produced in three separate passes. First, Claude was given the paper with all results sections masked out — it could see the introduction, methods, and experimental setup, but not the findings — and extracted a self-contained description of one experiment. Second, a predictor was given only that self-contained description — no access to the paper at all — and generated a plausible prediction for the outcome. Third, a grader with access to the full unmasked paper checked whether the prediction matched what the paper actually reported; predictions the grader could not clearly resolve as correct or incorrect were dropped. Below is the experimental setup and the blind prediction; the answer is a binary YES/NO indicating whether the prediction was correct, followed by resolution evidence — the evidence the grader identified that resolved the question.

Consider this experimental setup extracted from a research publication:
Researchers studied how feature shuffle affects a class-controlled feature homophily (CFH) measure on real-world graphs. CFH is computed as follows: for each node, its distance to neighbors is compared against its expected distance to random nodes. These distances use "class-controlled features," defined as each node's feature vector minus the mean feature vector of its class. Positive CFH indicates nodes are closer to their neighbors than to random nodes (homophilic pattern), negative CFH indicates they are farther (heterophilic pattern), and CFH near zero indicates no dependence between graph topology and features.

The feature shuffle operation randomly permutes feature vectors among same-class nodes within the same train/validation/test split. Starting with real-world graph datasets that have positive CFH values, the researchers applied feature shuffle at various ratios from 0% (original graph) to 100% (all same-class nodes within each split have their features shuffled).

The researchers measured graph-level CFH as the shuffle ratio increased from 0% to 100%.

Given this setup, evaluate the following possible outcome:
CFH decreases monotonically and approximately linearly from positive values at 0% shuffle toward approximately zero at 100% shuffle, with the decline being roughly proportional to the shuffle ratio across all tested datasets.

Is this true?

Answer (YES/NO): NO